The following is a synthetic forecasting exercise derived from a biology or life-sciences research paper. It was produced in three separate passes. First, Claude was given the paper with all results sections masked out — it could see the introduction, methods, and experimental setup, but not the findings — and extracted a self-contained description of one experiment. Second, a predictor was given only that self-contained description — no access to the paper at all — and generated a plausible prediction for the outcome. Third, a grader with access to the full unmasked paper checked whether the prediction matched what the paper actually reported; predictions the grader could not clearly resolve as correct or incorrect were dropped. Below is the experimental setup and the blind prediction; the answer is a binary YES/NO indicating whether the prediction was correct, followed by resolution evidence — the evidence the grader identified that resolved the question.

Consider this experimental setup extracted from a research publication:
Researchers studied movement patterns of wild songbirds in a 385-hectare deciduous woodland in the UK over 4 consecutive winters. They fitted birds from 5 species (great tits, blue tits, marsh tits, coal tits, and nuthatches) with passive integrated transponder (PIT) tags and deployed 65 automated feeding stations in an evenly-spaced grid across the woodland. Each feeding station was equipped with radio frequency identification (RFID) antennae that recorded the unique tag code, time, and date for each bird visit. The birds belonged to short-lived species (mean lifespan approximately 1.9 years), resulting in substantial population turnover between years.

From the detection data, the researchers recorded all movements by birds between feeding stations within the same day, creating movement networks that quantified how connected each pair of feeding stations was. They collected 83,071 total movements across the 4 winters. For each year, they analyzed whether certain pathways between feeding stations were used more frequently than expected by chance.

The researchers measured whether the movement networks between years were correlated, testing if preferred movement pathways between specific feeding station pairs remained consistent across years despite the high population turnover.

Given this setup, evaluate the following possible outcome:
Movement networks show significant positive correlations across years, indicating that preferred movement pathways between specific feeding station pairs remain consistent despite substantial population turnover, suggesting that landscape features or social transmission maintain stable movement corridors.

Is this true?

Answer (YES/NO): YES